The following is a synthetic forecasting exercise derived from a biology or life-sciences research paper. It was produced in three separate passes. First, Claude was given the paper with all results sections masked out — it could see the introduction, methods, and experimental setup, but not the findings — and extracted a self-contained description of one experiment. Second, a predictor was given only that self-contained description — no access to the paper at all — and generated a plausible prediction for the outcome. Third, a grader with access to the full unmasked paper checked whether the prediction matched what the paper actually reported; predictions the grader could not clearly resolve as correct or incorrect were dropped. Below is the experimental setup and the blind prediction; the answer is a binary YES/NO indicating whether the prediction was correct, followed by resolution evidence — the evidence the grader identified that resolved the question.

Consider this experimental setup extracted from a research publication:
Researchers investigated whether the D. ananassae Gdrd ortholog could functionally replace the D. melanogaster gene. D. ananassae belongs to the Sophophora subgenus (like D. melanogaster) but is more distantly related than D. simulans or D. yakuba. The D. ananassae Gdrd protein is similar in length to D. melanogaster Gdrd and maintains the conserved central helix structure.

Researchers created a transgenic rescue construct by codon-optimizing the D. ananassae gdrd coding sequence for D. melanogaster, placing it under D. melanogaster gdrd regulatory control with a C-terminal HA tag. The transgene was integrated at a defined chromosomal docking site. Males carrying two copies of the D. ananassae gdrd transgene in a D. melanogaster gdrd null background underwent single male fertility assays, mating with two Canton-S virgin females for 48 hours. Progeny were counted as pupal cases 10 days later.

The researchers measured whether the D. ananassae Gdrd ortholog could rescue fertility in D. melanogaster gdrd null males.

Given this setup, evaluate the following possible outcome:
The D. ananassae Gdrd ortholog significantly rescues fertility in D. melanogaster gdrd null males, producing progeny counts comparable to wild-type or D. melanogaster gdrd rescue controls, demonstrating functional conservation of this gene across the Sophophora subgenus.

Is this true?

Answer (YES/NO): NO